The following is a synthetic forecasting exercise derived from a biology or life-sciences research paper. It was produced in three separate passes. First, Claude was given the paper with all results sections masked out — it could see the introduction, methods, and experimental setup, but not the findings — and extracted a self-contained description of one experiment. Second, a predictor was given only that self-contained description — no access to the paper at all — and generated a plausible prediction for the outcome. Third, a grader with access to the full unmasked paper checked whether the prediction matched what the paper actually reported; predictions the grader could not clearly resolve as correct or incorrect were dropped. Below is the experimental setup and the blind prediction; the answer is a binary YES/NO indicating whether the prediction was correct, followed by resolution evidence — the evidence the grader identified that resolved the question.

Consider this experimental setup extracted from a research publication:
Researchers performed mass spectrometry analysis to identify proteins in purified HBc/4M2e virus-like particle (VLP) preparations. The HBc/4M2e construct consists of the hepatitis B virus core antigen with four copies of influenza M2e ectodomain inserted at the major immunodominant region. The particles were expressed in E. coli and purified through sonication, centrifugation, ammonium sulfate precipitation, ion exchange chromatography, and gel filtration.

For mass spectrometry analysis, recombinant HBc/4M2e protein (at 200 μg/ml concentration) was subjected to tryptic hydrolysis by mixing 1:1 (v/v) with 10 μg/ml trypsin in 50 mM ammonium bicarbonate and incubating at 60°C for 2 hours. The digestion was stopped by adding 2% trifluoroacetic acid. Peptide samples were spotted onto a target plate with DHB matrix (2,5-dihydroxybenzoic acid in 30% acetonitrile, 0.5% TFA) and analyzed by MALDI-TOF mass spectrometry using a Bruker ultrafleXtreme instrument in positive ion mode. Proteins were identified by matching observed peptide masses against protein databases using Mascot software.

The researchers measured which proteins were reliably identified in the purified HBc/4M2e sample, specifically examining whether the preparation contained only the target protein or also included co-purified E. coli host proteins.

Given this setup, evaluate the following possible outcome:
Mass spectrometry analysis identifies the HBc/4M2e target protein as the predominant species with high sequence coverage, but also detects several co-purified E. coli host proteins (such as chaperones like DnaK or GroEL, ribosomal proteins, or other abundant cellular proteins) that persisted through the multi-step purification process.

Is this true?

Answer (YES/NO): YES